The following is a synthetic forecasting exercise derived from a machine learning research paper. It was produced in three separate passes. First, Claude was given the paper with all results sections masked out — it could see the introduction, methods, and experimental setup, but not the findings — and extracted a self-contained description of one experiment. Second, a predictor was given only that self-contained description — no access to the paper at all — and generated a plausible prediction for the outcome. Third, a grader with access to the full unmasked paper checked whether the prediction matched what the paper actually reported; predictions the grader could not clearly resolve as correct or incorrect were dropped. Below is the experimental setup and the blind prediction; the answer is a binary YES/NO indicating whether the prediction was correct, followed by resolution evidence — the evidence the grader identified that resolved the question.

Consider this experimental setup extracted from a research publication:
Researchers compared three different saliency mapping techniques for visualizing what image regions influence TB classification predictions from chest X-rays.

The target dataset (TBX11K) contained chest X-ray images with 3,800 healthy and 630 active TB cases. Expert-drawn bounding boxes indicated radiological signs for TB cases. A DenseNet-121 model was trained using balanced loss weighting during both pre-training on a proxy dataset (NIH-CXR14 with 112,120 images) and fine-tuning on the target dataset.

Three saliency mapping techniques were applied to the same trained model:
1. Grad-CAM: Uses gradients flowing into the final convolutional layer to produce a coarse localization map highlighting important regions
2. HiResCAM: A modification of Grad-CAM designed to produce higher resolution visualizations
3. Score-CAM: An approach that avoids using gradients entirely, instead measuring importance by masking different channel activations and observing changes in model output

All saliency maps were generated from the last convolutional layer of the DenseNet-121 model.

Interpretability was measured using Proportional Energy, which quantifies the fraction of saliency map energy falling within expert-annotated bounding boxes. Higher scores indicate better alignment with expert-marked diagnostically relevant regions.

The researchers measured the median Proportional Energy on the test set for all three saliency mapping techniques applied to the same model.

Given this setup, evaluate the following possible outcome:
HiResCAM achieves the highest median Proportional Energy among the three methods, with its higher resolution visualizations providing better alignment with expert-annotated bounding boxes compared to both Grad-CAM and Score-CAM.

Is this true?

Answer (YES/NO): NO